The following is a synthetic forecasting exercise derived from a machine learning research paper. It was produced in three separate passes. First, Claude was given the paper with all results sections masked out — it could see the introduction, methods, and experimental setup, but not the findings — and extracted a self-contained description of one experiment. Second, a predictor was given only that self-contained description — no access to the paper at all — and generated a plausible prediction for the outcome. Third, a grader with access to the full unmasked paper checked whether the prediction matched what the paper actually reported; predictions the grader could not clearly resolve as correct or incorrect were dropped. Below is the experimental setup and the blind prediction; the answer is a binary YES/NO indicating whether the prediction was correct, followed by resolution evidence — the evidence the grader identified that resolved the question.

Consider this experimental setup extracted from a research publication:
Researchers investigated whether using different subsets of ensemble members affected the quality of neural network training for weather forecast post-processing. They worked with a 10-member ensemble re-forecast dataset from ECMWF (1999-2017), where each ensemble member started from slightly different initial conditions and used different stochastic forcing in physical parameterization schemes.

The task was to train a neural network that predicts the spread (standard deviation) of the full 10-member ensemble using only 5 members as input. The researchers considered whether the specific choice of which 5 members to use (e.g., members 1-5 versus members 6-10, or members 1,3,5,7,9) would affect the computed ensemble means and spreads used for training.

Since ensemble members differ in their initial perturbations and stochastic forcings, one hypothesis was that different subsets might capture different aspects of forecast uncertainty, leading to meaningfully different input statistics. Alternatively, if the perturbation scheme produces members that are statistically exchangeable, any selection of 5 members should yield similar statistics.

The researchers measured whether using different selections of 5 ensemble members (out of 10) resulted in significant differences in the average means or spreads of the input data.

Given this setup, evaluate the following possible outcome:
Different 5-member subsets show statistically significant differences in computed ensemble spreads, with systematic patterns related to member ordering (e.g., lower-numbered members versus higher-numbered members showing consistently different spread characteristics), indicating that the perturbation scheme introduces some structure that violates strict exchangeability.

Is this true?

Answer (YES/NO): NO